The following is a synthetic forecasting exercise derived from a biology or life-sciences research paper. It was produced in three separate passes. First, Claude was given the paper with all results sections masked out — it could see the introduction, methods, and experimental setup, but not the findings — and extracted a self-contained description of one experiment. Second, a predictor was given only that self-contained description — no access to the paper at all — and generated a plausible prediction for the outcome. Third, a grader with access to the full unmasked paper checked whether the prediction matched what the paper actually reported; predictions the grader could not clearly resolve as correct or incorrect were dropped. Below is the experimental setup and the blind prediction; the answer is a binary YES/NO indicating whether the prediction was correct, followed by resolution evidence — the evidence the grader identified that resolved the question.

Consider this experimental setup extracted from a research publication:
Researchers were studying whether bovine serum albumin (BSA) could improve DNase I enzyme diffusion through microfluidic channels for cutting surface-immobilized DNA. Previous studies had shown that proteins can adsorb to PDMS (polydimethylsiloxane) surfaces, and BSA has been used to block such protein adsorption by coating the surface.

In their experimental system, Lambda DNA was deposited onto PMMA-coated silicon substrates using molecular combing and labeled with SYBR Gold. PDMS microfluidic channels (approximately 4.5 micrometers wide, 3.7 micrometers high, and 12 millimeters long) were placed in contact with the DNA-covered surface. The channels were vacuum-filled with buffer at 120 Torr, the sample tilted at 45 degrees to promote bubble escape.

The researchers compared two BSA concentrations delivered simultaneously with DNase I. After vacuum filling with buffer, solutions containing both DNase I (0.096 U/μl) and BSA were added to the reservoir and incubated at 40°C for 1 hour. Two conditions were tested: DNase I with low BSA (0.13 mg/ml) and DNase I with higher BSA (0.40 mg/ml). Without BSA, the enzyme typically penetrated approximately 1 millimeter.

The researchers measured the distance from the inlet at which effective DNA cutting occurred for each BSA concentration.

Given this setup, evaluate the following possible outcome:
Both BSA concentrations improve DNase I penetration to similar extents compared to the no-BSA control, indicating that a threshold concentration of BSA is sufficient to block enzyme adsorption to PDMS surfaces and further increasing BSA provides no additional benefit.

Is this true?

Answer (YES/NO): NO